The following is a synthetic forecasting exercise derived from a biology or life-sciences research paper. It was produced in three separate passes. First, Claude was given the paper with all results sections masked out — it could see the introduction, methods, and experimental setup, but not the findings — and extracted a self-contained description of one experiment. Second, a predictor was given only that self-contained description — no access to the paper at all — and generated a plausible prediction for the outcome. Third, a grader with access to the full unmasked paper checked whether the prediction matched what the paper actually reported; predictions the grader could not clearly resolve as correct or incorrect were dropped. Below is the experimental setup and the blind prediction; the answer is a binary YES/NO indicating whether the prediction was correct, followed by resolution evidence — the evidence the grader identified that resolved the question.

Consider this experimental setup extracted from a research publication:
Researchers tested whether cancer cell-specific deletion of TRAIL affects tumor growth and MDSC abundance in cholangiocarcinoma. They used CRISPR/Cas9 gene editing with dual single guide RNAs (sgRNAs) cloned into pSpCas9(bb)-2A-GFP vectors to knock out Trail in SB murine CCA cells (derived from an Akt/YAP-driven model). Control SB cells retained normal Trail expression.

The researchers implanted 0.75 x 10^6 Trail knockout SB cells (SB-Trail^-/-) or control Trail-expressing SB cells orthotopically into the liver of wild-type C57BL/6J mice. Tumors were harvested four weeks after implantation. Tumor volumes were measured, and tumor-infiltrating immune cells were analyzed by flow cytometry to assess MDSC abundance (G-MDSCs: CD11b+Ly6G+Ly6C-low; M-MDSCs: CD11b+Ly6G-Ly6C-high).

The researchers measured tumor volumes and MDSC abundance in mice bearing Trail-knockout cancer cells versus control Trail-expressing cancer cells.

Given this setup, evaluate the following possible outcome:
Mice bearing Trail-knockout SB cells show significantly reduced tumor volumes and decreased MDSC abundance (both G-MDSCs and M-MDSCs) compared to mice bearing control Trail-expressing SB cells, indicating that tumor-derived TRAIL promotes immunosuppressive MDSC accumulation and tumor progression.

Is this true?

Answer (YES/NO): NO